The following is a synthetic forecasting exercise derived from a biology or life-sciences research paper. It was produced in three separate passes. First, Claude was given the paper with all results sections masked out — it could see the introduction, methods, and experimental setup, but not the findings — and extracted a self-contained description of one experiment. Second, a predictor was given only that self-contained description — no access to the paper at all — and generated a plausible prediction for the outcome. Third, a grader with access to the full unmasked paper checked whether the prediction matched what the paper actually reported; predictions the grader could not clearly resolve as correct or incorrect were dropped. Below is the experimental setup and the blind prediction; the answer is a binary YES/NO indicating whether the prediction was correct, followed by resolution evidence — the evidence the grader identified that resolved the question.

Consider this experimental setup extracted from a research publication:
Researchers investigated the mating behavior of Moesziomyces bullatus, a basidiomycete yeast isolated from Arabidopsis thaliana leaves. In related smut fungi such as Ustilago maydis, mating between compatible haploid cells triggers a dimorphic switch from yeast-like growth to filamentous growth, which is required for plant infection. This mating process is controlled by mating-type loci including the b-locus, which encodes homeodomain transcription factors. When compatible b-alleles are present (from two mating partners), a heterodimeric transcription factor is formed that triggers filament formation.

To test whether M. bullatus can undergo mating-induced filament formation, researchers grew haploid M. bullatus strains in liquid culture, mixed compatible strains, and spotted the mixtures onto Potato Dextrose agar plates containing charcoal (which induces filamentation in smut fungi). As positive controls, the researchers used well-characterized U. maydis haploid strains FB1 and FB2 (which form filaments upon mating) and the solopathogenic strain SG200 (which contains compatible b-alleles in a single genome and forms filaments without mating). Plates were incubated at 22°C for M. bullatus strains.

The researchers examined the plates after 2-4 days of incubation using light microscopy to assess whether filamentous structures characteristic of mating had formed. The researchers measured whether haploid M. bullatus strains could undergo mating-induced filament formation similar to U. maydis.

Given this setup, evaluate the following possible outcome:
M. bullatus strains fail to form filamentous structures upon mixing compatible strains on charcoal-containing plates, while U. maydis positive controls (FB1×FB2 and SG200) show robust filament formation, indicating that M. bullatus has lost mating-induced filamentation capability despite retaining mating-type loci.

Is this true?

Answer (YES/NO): NO